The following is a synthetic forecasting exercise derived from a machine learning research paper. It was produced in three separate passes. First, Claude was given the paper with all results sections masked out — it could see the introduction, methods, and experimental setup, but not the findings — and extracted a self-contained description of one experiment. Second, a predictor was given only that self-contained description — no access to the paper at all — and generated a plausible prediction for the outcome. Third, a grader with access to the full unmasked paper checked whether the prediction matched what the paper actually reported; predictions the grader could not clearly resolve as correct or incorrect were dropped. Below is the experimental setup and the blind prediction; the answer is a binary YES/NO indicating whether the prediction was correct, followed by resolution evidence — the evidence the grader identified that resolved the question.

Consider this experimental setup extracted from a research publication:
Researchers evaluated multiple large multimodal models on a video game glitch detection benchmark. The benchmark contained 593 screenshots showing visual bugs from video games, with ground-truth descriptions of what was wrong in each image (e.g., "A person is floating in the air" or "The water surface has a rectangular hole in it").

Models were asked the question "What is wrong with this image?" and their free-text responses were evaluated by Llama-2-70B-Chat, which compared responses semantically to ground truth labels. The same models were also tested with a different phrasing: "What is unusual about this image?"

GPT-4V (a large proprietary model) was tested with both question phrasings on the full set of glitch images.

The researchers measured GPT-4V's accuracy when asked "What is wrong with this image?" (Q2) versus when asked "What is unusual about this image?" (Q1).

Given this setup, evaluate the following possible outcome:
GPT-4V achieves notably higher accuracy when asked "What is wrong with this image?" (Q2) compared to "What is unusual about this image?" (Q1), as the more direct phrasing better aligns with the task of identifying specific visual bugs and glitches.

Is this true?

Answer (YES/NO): NO